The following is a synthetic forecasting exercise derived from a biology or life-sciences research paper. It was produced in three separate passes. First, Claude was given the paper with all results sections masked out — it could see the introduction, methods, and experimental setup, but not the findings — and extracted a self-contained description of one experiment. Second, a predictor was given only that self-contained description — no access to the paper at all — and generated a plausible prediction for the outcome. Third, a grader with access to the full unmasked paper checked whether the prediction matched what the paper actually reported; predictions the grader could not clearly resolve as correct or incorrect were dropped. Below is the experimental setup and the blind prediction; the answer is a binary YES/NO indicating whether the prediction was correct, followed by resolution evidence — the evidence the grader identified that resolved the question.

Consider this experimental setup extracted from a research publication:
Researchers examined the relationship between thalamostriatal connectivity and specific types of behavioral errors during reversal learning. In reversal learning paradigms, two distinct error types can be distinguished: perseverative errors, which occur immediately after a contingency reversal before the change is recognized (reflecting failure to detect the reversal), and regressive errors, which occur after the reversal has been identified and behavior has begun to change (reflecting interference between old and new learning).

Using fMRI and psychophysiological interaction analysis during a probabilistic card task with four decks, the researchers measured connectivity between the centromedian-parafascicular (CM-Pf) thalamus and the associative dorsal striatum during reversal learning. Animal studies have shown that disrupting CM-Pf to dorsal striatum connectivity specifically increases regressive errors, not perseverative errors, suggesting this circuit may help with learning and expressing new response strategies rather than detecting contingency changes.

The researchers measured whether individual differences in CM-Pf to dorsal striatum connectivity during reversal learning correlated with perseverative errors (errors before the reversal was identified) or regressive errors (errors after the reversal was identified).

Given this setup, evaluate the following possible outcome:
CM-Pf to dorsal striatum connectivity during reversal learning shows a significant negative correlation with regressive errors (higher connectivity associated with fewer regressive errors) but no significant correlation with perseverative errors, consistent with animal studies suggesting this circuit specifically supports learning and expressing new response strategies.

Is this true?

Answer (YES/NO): YES